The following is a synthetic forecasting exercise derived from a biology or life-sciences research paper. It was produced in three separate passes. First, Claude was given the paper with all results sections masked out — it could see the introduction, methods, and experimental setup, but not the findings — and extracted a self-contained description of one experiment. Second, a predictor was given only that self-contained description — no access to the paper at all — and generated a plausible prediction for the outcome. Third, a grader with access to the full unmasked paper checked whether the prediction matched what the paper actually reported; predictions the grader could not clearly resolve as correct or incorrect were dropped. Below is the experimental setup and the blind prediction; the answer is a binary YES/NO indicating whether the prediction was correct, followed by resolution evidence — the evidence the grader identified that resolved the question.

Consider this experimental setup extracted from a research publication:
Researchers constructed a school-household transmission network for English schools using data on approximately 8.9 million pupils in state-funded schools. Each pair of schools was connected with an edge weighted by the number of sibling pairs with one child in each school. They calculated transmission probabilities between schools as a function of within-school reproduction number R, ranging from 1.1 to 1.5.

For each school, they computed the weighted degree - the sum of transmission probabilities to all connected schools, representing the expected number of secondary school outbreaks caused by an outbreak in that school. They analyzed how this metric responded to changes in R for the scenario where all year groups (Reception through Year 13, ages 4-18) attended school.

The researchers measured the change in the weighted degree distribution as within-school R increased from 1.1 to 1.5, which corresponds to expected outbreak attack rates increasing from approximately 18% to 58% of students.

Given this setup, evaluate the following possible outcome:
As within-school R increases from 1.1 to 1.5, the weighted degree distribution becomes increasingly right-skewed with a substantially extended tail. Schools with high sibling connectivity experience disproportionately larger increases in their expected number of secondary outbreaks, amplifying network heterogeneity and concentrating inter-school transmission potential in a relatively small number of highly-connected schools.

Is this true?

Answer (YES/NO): NO